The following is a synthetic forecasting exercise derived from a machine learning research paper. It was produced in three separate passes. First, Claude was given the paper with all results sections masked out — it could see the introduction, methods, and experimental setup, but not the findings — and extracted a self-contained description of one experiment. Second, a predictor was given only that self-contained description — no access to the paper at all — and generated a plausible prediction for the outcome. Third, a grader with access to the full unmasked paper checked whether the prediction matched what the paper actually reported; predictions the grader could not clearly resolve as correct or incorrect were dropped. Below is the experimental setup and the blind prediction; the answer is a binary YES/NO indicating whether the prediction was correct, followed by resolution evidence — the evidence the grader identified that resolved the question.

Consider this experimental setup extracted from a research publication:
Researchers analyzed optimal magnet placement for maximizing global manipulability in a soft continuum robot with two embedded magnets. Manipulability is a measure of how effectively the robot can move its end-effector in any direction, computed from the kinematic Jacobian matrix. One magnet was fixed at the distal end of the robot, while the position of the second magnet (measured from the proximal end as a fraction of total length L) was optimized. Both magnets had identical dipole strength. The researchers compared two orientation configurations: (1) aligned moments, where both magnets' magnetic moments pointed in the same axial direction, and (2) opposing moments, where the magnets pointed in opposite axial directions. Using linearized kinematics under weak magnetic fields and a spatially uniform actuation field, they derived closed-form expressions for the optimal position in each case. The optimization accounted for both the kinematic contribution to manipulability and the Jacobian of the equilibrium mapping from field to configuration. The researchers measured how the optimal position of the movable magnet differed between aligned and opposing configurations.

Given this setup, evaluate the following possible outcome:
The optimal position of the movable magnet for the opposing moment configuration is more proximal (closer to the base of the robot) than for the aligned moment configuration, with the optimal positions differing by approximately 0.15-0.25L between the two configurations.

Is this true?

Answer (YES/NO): NO